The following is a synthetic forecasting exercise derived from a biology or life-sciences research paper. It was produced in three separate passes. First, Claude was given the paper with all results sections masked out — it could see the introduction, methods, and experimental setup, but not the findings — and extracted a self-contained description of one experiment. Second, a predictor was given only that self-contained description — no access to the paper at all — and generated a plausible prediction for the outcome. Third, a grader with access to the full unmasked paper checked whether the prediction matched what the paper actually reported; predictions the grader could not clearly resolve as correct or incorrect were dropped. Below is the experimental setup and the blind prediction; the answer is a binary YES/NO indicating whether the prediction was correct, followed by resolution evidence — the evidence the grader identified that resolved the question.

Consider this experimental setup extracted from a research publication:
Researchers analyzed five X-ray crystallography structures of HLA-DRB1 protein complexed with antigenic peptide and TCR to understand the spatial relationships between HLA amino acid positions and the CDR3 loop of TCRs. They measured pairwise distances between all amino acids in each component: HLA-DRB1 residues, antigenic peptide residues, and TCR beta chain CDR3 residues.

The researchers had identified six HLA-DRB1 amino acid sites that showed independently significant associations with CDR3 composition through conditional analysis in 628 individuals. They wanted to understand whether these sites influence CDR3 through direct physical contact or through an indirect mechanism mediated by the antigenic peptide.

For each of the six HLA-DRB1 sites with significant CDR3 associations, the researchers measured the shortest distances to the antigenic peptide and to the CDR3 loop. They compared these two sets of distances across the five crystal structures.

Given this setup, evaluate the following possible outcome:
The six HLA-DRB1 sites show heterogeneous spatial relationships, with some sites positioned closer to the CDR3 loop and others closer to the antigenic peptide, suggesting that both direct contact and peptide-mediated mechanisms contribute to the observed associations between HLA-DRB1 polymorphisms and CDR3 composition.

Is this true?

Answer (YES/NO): NO